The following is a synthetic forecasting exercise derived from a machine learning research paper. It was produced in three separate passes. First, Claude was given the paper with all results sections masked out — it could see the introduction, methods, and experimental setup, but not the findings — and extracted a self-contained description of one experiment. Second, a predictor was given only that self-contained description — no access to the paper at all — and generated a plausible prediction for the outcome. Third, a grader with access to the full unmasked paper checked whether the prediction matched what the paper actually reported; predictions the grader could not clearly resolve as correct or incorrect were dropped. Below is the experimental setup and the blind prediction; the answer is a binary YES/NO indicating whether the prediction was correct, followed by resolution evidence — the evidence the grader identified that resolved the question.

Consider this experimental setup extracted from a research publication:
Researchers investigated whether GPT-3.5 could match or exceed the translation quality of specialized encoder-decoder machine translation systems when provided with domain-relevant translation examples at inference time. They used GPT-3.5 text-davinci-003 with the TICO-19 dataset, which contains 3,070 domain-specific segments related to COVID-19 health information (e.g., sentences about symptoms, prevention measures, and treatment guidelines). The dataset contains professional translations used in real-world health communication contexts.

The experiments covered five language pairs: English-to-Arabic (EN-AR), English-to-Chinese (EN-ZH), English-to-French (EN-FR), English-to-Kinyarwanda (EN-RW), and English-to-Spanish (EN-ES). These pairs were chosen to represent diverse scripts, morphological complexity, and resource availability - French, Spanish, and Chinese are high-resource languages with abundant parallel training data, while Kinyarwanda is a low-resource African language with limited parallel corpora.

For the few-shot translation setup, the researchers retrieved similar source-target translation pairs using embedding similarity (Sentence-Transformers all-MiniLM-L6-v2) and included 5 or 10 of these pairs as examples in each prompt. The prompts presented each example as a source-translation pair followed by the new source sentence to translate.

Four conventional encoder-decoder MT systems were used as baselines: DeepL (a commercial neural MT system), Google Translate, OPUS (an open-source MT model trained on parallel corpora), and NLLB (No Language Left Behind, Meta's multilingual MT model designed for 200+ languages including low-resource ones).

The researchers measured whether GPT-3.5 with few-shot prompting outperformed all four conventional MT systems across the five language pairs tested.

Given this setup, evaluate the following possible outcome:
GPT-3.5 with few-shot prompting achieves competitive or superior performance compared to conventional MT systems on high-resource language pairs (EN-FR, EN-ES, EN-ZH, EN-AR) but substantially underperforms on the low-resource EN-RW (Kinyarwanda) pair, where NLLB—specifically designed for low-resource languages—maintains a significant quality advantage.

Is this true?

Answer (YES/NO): NO